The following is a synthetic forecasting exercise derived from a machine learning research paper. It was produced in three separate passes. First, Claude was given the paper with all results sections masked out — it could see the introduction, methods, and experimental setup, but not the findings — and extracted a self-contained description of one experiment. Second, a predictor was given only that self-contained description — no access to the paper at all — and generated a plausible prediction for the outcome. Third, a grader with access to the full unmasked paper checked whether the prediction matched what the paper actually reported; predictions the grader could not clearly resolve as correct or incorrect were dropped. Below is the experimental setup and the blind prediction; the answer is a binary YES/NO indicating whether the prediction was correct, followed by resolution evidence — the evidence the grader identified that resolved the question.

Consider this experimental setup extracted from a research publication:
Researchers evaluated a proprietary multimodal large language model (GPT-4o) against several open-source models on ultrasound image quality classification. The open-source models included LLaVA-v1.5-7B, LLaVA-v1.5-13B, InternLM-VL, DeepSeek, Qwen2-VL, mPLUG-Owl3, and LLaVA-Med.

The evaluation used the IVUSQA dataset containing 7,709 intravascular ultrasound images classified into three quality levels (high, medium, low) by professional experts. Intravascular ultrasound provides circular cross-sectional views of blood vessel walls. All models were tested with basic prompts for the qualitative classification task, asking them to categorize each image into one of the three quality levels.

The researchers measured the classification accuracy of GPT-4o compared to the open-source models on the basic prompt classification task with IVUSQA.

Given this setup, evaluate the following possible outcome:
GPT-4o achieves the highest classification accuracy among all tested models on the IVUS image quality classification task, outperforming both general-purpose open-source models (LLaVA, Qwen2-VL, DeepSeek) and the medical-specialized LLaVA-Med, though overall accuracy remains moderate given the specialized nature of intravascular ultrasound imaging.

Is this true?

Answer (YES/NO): NO